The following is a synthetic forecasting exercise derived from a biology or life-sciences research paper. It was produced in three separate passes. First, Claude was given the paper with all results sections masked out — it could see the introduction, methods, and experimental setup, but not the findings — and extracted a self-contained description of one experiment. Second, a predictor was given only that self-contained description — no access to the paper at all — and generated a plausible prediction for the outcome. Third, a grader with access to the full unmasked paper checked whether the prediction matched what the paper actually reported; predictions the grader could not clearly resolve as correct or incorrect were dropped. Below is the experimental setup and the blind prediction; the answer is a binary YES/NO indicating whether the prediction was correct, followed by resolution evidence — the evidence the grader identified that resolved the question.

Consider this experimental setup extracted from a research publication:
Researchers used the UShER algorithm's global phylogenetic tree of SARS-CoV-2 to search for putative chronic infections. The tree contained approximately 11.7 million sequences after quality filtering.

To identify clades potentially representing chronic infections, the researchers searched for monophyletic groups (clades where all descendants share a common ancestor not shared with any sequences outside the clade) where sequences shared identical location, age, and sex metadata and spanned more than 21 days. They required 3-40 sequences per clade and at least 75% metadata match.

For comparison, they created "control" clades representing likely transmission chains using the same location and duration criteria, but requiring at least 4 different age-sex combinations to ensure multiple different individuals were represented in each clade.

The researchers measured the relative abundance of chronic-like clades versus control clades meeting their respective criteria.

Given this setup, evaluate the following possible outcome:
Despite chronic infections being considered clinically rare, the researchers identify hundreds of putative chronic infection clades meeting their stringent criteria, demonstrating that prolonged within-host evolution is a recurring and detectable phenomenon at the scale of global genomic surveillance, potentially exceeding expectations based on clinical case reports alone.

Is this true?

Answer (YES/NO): YES